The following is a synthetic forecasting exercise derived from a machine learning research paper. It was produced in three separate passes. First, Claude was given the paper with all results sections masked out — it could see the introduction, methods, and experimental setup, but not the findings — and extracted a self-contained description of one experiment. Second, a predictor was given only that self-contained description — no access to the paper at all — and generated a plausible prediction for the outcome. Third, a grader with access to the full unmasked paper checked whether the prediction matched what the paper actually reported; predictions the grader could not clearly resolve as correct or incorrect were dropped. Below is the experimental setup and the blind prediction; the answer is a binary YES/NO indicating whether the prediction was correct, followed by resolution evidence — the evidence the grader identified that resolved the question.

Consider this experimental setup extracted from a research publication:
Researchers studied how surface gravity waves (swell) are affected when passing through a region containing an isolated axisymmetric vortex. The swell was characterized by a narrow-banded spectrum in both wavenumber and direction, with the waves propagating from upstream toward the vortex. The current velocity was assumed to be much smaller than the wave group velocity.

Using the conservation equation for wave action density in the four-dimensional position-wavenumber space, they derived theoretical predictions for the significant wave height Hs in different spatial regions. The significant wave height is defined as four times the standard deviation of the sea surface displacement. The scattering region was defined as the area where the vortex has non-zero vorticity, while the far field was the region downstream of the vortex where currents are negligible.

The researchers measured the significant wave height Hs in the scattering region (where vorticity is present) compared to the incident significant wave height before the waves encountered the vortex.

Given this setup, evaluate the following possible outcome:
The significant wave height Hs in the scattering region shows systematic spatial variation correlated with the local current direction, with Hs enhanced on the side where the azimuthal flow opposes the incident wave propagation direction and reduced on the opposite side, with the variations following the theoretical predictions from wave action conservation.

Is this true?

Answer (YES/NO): NO